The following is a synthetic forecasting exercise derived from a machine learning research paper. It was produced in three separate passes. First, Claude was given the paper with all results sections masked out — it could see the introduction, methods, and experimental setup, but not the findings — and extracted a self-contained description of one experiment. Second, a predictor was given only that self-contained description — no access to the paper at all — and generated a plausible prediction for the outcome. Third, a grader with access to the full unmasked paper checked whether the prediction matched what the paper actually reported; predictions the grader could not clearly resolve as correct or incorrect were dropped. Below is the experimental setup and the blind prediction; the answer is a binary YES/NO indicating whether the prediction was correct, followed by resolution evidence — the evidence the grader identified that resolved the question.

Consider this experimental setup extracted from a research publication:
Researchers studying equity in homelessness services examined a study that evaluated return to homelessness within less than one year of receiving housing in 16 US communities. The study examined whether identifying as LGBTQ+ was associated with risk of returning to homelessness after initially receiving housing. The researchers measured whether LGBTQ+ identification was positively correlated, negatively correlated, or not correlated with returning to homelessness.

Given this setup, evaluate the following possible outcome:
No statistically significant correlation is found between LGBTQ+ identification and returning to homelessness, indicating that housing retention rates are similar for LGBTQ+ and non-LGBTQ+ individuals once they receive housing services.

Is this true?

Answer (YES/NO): NO